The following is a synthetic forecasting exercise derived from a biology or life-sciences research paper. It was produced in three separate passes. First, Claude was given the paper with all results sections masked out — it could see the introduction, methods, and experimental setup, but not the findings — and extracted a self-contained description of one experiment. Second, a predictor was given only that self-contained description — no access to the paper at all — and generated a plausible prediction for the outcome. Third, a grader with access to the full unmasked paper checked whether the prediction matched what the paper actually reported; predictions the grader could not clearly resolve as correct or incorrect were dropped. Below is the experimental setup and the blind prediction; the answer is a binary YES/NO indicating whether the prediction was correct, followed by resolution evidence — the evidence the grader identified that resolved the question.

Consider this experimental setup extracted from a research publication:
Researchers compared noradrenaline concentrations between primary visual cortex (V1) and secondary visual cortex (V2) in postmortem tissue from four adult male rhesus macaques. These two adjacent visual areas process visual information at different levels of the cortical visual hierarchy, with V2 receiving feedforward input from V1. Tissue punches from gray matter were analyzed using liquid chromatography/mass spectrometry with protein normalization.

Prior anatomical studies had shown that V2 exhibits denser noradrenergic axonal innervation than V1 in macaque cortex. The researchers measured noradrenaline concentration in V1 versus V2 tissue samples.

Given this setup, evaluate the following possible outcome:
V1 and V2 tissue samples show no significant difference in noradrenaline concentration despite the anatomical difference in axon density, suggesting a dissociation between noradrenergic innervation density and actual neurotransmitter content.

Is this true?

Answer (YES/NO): NO